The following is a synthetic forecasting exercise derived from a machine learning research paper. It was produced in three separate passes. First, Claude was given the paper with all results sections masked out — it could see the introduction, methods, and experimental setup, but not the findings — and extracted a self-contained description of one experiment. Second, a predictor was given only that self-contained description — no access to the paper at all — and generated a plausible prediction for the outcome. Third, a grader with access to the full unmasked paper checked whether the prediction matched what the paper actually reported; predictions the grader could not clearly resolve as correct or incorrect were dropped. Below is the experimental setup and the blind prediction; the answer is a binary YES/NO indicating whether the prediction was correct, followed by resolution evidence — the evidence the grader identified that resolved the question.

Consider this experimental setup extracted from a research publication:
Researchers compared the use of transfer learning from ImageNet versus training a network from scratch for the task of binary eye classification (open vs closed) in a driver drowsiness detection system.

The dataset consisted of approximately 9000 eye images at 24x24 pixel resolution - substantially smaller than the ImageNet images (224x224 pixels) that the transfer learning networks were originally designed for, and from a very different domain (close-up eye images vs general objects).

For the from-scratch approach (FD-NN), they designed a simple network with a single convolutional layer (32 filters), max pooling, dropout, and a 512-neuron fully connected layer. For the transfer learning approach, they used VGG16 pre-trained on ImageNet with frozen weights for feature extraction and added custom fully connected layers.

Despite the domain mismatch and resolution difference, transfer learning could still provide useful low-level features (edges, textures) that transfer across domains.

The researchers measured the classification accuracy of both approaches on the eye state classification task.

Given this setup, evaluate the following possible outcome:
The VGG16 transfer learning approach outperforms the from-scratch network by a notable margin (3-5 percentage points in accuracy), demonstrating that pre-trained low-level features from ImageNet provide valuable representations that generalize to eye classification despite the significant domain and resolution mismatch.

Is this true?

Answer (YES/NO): NO